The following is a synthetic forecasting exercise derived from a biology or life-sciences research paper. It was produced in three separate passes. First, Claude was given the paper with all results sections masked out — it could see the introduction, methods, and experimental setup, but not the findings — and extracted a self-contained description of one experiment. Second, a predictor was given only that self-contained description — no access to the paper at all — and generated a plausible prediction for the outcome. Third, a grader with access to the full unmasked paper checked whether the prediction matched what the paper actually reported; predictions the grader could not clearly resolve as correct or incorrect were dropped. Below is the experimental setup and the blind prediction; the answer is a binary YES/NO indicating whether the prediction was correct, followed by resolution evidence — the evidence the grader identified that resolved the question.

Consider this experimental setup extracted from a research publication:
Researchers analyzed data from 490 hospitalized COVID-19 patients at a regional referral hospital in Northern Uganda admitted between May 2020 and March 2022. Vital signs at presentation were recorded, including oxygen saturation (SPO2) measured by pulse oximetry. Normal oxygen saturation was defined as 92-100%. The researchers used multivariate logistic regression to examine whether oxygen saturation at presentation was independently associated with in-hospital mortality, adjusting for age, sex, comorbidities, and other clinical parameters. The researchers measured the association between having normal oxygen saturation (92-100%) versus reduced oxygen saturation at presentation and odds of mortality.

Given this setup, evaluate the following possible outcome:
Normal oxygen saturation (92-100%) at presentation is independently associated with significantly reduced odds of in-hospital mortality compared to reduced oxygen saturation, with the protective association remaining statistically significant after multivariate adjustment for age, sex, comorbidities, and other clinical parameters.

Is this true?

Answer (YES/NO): YES